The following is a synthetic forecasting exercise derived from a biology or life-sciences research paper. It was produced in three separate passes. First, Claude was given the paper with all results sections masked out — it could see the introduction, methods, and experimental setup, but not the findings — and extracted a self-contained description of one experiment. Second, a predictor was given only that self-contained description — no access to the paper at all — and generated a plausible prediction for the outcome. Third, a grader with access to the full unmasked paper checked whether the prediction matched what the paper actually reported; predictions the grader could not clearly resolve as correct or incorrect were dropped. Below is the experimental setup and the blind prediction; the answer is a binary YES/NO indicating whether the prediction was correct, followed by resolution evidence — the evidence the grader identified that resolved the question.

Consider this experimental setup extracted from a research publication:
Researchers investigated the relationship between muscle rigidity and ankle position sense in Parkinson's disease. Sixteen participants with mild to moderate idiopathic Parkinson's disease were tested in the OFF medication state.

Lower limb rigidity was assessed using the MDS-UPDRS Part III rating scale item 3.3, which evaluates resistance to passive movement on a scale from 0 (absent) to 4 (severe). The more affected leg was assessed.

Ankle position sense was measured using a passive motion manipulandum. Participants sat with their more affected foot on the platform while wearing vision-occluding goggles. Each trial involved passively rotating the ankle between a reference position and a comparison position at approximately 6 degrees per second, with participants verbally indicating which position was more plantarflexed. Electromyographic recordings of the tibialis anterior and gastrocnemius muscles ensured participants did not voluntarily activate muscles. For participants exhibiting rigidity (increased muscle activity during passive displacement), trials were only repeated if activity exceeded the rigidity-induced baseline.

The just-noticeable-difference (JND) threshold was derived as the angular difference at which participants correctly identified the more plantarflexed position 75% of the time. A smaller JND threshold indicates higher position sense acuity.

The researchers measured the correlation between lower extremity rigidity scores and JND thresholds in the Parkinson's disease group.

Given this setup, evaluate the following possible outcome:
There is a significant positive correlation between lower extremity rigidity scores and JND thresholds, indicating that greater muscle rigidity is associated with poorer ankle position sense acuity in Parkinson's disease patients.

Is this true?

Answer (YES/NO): YES